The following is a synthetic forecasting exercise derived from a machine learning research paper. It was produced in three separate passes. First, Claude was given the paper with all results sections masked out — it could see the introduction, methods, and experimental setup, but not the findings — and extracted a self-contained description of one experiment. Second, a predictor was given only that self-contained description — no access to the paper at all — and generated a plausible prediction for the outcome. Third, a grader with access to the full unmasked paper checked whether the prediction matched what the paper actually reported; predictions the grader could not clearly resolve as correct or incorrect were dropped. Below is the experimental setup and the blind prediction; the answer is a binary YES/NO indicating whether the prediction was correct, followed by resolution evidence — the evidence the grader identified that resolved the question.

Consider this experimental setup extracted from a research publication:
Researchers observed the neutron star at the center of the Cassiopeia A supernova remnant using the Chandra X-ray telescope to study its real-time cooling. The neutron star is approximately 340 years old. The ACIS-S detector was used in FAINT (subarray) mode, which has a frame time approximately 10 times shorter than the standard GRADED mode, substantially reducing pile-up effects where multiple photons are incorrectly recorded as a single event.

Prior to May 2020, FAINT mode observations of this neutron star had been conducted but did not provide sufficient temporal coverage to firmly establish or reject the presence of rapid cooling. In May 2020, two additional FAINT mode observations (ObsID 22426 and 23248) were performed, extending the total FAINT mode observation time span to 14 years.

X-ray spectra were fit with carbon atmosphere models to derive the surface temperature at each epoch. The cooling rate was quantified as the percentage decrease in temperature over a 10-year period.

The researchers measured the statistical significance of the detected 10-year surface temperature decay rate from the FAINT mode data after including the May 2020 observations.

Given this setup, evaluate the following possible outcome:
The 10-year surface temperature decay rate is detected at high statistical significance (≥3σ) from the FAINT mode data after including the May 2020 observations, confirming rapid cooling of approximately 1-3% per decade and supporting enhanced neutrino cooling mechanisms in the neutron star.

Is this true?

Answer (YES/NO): YES